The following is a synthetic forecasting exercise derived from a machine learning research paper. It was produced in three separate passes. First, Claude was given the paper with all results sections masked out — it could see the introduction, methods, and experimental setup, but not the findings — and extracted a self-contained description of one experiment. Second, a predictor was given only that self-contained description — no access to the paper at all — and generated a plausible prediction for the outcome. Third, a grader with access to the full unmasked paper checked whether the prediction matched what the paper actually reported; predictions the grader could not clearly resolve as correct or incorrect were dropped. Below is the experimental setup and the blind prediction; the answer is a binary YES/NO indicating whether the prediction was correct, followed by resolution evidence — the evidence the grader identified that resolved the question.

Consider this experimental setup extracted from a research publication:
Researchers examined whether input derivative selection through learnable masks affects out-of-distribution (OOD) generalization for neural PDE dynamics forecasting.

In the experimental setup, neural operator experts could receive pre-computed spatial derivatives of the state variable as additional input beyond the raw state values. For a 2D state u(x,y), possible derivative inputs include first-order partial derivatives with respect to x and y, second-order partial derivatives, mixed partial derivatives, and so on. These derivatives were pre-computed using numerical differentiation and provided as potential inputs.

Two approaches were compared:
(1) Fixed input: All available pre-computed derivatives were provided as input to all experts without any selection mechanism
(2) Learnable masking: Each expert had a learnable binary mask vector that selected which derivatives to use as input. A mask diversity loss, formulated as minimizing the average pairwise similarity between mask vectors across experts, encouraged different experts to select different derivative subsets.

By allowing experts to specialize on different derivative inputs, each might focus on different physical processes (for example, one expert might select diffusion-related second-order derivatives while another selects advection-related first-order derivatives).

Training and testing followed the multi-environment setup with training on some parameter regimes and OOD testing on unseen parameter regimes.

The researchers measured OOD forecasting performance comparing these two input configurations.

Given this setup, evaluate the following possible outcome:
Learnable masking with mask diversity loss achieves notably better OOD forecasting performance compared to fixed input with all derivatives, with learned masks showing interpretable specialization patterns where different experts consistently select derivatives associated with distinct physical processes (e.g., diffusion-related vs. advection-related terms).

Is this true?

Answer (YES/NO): NO